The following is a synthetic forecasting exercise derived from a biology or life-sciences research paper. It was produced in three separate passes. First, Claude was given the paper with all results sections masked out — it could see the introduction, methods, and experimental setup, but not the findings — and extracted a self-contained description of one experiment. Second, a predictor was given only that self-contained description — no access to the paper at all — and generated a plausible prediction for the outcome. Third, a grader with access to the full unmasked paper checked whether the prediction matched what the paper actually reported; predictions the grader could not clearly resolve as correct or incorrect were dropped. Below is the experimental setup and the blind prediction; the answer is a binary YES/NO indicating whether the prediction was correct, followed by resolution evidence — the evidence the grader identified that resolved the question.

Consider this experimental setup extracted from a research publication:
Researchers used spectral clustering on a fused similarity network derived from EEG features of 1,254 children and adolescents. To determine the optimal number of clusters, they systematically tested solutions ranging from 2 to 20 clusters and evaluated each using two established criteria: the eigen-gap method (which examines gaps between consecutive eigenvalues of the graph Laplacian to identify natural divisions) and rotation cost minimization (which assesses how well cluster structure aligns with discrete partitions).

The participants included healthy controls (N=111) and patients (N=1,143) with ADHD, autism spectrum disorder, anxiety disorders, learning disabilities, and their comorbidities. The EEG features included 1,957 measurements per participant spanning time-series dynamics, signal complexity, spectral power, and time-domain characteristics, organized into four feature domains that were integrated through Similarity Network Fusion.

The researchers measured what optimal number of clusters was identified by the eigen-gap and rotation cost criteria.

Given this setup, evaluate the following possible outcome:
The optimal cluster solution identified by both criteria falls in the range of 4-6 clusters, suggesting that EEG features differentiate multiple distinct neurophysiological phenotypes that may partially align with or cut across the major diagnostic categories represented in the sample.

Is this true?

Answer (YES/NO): NO